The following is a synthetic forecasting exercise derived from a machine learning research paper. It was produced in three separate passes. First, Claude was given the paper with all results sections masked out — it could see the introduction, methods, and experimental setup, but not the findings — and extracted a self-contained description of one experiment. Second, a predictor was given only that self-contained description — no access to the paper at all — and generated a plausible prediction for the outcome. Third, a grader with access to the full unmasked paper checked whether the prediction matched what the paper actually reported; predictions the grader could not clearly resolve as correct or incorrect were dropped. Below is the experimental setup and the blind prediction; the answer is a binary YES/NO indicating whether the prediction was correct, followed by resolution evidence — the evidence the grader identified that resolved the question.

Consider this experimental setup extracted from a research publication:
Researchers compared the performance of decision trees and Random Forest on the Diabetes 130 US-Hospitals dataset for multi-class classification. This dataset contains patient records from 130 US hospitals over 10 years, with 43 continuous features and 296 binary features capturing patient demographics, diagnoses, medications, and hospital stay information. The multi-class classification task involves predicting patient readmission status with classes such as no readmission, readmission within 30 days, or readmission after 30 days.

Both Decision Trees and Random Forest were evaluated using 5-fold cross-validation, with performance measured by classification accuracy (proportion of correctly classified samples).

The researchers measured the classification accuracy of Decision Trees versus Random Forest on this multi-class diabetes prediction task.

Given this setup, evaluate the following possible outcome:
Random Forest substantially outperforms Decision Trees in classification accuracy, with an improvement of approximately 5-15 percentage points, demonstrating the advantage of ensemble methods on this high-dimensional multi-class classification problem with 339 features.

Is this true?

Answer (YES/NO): NO